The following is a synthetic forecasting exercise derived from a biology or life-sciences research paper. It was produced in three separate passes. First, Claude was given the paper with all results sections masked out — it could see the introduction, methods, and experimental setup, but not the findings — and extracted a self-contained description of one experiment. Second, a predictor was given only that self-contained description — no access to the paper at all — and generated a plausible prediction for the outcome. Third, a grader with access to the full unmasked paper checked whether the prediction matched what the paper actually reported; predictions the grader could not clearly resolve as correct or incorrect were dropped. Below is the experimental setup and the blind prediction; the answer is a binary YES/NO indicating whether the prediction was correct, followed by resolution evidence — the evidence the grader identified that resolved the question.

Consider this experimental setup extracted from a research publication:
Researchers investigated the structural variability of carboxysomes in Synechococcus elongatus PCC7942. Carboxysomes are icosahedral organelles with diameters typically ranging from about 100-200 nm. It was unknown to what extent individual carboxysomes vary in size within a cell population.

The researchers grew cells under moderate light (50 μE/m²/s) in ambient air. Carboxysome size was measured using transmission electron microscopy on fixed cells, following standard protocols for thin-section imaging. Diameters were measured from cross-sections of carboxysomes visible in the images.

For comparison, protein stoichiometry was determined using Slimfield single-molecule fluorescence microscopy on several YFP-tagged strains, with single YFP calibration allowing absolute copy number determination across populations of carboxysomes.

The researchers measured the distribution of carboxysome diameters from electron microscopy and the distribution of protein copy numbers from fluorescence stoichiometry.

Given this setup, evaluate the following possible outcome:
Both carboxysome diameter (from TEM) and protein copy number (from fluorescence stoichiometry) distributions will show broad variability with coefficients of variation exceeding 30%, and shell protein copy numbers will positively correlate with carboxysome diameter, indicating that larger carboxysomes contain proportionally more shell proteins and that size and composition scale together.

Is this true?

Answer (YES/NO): NO